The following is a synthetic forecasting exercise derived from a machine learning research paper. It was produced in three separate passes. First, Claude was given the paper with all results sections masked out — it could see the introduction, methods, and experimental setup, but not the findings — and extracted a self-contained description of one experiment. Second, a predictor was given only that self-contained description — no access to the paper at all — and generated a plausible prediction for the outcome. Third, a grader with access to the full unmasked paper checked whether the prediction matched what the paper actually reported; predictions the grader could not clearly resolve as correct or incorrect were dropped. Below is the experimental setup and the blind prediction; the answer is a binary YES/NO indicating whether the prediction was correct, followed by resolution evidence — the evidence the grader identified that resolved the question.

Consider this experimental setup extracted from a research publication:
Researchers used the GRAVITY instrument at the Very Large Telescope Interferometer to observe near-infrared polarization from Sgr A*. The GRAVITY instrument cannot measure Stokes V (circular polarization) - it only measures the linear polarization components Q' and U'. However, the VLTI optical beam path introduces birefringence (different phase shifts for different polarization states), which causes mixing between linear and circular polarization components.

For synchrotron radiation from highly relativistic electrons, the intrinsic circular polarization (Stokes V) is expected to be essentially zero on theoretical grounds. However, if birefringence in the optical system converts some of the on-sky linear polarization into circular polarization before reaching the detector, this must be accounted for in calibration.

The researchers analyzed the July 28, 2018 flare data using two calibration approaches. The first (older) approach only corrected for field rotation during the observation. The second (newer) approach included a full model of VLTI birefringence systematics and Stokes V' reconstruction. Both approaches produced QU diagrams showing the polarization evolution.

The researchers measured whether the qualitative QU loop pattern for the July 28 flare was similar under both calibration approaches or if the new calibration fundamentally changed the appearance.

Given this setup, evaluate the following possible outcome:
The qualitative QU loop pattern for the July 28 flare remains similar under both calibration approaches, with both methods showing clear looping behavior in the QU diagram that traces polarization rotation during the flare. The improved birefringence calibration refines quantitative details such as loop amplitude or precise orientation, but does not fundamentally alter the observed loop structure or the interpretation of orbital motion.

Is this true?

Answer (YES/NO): YES